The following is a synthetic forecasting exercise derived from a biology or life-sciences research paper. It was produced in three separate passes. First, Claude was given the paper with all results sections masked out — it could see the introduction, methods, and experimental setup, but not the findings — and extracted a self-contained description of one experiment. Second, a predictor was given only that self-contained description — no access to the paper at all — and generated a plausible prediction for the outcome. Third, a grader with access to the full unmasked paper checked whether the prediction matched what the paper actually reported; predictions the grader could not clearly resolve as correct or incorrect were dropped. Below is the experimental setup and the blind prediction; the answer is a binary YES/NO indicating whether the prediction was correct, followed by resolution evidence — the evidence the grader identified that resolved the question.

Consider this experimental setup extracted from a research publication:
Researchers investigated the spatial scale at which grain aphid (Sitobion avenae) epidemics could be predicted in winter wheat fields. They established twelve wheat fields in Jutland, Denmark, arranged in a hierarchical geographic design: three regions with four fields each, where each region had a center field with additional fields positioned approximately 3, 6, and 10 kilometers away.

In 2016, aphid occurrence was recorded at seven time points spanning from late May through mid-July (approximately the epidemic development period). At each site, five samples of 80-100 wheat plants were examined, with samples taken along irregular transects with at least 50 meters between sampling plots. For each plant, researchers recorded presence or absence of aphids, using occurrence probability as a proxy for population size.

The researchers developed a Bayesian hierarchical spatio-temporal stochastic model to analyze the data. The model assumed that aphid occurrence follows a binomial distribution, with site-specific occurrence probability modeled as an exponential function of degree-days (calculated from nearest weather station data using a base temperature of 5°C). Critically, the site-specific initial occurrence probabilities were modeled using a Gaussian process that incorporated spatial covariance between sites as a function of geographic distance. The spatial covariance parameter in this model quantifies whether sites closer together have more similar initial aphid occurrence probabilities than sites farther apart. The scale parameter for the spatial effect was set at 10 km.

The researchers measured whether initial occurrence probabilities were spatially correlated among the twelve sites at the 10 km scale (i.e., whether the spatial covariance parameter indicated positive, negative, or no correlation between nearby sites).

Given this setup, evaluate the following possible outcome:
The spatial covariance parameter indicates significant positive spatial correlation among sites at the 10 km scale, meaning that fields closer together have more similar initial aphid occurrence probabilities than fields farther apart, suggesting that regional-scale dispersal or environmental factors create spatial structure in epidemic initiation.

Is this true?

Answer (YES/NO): YES